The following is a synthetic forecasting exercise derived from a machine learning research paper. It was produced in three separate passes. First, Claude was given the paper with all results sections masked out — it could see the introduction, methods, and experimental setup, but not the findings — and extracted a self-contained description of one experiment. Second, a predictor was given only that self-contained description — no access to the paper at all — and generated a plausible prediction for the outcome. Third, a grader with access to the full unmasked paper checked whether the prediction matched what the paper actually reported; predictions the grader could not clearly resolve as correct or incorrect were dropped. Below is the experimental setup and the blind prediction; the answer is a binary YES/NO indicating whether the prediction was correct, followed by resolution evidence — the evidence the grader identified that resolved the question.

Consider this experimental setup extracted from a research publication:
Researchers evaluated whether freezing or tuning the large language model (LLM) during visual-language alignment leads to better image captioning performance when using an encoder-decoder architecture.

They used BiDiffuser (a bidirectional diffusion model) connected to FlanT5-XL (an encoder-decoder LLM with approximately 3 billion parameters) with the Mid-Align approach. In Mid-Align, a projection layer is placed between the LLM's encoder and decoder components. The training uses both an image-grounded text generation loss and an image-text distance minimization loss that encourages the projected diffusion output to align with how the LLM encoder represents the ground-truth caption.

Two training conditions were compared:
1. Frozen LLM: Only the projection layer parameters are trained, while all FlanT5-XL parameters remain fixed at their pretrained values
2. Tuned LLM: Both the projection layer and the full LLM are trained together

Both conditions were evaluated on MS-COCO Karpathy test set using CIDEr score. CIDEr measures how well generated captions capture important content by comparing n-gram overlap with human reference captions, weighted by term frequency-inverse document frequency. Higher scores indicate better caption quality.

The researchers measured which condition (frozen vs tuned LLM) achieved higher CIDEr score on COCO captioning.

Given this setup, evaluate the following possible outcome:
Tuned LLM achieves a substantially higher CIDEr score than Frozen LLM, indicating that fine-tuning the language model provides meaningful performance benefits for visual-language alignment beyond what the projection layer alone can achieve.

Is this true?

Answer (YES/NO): NO